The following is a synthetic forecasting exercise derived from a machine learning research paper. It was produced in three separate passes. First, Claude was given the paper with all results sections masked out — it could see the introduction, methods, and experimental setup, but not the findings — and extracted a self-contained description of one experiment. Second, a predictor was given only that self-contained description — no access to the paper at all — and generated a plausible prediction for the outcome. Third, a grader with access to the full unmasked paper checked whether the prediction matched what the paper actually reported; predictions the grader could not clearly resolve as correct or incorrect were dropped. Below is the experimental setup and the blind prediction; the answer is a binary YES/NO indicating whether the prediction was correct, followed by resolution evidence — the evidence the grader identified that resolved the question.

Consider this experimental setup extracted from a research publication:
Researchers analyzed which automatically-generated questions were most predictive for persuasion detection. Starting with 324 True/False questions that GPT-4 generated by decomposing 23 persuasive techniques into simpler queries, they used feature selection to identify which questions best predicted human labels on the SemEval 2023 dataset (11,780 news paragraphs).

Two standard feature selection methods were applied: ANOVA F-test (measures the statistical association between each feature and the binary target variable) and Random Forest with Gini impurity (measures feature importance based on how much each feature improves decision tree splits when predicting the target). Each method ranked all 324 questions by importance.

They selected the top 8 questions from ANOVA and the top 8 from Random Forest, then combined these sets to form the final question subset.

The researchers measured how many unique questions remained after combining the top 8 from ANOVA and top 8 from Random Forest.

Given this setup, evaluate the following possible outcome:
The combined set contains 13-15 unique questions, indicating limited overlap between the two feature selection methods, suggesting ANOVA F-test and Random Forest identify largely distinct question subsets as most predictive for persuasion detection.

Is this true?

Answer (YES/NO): NO